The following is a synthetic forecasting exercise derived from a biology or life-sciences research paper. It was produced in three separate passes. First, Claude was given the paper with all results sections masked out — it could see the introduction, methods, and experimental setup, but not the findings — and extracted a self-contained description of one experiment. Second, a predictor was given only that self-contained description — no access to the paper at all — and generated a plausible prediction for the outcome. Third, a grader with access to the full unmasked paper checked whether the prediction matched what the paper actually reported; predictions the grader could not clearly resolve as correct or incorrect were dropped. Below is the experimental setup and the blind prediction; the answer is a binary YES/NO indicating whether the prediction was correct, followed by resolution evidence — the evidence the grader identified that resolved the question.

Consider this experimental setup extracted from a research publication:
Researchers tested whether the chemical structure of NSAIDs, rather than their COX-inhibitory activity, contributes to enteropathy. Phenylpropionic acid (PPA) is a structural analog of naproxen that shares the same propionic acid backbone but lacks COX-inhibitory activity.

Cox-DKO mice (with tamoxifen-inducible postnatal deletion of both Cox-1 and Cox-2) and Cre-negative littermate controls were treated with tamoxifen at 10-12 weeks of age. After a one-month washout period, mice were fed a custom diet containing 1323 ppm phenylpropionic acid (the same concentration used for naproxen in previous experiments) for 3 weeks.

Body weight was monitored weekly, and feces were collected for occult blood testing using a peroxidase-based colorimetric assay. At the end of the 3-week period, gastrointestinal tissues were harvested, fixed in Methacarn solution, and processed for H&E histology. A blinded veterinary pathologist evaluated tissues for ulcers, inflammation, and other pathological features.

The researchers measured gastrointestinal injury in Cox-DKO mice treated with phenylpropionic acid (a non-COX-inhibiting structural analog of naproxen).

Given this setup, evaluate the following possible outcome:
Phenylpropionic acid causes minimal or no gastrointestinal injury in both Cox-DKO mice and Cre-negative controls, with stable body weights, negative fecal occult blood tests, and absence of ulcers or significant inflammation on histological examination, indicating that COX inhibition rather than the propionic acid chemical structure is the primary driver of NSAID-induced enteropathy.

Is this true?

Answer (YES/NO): NO